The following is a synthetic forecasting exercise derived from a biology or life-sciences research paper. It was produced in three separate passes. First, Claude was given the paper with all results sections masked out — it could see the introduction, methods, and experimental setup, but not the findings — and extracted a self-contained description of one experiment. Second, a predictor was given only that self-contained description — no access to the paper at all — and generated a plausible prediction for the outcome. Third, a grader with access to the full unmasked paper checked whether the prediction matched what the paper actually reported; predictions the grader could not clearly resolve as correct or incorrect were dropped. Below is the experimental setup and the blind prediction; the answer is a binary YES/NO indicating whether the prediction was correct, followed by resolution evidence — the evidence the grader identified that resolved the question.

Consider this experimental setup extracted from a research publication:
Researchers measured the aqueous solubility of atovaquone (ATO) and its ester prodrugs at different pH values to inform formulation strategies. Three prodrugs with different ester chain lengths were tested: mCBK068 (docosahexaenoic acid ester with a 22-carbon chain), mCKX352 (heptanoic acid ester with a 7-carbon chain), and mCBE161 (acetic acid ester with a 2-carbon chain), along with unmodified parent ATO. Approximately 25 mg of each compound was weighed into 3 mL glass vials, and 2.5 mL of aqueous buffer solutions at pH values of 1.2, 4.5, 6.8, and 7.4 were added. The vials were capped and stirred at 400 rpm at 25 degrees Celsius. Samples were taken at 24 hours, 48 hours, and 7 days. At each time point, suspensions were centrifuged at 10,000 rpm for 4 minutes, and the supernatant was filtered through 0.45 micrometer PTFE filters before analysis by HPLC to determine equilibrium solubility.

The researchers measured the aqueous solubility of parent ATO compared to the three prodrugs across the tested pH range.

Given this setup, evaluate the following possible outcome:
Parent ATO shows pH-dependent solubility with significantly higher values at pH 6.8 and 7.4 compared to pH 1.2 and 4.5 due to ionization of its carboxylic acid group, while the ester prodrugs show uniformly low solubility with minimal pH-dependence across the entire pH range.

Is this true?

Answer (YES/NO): NO